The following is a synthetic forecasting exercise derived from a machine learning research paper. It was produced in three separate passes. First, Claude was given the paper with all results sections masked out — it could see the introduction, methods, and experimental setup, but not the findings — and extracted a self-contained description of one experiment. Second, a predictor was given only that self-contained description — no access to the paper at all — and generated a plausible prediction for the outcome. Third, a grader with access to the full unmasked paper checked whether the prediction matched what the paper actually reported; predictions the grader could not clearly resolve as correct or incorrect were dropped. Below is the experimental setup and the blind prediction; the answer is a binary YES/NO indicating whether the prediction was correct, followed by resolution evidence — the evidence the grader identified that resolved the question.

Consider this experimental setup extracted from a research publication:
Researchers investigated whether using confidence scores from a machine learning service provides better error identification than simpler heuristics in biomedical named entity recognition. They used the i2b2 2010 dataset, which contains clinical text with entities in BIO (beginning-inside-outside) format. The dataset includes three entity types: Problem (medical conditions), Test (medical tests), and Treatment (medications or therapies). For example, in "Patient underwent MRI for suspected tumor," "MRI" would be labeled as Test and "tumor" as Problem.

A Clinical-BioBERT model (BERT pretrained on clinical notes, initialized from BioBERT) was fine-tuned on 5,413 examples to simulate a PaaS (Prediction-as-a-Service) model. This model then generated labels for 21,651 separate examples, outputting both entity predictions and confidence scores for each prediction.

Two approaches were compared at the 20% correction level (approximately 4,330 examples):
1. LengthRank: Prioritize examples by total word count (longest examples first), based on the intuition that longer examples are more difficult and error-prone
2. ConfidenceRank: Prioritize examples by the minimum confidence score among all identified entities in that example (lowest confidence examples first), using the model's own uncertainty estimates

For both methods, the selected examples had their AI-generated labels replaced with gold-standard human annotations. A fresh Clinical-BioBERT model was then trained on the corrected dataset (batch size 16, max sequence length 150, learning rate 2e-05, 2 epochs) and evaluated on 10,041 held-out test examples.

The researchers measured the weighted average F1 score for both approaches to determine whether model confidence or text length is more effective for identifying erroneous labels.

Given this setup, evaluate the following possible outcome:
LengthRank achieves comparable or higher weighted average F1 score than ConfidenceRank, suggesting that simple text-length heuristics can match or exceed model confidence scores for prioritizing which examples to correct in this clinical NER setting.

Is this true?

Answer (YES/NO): NO